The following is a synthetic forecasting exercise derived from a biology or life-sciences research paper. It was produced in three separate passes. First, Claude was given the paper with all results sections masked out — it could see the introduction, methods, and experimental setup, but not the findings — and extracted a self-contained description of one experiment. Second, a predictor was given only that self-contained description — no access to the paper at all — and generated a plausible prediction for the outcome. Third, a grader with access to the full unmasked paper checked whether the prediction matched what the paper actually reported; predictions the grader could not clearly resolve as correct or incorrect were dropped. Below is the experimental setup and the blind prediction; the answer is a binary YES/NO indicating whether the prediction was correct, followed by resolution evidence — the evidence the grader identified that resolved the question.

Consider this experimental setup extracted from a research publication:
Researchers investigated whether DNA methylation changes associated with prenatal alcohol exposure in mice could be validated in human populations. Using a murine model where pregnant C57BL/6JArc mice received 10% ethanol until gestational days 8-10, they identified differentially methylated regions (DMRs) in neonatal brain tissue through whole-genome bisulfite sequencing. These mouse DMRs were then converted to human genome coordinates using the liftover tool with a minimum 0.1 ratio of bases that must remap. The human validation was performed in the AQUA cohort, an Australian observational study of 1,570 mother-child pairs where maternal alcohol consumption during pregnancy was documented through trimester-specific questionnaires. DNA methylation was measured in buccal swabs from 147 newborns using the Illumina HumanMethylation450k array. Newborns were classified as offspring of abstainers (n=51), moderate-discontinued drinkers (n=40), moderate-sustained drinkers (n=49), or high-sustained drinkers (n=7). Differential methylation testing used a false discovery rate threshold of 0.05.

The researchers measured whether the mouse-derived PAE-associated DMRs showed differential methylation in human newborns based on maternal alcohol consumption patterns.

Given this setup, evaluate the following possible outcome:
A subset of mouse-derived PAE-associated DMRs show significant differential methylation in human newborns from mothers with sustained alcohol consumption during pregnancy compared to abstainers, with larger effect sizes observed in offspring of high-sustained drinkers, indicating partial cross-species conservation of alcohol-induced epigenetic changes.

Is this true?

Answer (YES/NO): NO